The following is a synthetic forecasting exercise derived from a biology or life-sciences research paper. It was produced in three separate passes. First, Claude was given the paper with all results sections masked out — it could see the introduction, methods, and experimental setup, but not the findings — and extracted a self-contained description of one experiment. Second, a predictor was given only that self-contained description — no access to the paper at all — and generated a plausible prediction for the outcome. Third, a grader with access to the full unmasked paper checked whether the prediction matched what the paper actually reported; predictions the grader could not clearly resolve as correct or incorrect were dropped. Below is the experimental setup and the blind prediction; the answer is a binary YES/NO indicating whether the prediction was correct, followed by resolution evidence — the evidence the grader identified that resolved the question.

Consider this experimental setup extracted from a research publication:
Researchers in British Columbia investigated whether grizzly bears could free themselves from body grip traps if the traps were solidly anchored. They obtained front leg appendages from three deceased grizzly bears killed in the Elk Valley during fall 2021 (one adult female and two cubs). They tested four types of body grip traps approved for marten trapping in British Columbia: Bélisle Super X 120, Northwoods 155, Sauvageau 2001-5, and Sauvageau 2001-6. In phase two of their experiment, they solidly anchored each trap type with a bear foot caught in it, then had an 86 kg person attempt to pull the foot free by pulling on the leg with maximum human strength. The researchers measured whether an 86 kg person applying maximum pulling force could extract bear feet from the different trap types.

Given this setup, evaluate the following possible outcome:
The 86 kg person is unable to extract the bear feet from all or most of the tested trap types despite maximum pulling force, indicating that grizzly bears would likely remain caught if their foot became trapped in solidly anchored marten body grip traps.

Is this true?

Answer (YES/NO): YES